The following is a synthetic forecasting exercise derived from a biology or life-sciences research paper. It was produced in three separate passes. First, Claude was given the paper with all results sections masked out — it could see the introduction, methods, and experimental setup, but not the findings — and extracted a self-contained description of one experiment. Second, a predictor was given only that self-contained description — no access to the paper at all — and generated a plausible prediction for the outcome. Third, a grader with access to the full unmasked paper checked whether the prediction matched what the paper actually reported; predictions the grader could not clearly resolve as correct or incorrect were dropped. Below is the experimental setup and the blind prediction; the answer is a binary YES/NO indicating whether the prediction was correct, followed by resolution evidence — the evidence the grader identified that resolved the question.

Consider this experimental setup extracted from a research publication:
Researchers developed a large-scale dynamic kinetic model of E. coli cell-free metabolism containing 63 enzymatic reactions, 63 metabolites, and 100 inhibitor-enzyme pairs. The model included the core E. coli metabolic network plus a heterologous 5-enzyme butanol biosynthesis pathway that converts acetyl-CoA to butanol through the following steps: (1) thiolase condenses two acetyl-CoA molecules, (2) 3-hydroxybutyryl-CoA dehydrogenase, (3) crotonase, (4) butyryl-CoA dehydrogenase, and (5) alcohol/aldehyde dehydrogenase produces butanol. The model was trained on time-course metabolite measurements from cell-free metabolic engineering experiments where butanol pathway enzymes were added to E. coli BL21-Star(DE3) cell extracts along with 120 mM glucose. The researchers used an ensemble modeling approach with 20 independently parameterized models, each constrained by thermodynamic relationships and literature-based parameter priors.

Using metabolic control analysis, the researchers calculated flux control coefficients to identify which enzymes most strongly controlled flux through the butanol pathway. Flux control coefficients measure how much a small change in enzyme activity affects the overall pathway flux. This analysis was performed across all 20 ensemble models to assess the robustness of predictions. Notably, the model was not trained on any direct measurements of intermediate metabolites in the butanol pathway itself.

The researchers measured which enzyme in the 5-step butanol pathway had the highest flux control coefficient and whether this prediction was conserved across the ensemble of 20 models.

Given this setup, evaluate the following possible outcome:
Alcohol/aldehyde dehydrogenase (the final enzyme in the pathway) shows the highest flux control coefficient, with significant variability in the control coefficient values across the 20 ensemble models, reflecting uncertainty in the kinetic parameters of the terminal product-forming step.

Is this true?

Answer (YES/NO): NO